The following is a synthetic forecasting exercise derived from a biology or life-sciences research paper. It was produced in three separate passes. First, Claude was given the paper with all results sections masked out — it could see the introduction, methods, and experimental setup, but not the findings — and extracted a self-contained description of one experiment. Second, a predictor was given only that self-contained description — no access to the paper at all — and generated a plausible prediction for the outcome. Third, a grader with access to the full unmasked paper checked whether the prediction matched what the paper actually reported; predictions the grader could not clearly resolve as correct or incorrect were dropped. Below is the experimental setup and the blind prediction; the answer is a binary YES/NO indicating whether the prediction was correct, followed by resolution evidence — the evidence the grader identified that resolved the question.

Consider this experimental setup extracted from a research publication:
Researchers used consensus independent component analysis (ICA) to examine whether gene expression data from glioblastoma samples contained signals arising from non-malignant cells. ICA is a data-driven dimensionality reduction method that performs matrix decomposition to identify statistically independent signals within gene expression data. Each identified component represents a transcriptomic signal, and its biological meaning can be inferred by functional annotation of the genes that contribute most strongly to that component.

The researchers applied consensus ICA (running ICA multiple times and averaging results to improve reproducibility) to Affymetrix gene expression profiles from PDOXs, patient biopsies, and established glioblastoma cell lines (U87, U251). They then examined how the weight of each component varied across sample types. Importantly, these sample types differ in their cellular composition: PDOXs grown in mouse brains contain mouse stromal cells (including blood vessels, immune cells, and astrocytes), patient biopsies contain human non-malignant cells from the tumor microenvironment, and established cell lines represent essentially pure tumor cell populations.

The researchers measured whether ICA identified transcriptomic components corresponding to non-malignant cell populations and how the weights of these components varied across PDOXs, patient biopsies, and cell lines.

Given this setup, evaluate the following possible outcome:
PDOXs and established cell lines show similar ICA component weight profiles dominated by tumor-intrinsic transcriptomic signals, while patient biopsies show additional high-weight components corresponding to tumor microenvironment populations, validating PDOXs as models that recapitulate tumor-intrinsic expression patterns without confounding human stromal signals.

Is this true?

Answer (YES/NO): NO